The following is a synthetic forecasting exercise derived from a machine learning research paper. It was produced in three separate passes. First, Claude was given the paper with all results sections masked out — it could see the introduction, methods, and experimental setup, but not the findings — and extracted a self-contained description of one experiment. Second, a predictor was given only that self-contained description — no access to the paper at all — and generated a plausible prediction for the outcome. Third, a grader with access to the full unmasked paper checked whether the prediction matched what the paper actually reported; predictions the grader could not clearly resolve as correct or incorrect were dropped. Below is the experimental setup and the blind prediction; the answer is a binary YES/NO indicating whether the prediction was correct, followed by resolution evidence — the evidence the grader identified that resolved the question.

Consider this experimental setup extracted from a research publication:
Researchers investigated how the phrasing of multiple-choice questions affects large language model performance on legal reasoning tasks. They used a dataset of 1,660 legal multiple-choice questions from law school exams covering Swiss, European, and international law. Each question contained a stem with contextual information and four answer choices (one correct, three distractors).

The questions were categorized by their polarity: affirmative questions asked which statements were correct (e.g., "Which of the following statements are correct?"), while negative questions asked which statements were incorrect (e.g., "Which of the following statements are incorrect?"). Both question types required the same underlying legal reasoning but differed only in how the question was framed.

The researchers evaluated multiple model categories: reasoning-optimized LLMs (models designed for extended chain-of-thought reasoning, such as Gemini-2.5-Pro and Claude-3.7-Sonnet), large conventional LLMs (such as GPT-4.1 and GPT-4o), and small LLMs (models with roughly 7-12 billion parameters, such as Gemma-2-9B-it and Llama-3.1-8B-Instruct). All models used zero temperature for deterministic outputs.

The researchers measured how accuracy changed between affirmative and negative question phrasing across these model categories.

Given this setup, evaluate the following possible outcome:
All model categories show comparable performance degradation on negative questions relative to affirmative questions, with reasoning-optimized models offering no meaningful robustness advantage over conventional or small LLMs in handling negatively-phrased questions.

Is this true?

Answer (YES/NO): NO